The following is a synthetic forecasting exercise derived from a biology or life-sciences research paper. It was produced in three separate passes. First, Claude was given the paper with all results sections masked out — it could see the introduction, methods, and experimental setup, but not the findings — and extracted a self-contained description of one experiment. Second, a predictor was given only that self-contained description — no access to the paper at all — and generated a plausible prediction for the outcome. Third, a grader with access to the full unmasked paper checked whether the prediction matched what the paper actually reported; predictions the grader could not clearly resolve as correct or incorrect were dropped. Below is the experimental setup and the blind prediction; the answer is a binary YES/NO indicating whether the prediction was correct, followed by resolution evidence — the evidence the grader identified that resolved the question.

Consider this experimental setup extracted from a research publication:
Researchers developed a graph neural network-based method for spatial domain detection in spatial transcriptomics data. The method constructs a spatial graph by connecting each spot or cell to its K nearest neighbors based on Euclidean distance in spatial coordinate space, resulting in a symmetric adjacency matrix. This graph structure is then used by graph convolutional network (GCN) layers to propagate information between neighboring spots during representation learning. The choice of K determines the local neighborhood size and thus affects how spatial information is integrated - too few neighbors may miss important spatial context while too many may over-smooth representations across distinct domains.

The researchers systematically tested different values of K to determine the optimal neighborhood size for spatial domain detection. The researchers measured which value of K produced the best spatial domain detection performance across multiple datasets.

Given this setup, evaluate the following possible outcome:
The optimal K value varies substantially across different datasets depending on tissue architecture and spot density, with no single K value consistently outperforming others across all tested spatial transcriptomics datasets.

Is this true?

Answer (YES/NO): NO